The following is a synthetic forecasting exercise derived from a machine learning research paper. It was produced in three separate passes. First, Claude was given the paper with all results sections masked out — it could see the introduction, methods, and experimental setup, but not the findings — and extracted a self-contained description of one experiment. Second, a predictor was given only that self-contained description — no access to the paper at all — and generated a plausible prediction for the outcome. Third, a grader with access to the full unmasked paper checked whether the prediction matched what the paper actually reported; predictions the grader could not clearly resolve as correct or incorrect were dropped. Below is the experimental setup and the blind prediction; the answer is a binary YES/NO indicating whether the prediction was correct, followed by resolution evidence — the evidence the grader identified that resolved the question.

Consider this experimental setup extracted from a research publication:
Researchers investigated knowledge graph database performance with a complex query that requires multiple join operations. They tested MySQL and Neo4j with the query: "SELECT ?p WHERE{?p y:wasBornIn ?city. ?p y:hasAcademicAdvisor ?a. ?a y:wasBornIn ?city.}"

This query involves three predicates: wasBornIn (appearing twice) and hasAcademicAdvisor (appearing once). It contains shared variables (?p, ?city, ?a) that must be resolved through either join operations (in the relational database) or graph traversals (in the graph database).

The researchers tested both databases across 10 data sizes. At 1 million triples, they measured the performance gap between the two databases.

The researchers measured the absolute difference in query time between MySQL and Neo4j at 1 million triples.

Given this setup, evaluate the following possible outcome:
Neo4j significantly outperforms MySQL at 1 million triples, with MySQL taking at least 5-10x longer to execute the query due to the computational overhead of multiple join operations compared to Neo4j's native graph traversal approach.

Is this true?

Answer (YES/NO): YES